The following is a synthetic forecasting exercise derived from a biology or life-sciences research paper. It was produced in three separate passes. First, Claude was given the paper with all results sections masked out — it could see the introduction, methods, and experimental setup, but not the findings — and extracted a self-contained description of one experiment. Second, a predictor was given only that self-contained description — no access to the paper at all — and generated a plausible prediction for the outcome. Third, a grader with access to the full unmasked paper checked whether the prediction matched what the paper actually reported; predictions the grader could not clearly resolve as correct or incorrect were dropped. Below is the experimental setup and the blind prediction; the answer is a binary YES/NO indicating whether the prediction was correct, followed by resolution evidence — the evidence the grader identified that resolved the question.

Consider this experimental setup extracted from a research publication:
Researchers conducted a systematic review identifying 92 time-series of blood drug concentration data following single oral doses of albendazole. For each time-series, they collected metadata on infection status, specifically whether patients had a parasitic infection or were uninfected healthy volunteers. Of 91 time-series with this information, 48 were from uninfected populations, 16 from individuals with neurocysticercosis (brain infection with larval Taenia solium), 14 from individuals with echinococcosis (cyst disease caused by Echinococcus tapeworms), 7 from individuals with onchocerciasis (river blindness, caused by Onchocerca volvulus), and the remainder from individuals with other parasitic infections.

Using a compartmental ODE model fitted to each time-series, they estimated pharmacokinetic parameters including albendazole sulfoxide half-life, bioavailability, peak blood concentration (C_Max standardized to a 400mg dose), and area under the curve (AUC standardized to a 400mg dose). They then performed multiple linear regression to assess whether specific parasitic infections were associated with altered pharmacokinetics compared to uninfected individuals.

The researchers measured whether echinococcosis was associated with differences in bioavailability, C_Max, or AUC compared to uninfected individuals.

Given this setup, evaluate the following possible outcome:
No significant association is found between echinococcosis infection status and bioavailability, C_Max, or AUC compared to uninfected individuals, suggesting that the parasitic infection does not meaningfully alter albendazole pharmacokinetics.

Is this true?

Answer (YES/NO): NO